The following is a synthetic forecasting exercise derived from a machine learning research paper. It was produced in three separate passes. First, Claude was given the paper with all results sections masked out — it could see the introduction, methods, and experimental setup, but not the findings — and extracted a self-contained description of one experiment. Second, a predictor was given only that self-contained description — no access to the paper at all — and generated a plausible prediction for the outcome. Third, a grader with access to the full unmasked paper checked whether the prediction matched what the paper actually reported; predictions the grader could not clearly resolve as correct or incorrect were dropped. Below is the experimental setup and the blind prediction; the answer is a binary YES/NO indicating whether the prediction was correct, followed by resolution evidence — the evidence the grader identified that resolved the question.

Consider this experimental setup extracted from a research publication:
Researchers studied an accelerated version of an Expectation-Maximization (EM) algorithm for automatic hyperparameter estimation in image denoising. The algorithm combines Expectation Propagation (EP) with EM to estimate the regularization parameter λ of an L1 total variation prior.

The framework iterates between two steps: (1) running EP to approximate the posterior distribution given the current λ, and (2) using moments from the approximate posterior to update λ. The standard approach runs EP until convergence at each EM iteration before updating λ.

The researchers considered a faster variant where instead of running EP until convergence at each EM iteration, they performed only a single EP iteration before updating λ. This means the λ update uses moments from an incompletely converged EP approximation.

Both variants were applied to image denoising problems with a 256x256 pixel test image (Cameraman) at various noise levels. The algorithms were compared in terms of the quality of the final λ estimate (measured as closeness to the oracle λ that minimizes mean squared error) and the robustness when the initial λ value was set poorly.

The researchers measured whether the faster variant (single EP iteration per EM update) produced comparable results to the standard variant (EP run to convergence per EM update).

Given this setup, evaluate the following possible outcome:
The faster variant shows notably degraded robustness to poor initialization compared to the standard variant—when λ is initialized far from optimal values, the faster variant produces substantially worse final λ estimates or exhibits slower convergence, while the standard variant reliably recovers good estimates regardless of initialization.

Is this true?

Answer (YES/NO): NO